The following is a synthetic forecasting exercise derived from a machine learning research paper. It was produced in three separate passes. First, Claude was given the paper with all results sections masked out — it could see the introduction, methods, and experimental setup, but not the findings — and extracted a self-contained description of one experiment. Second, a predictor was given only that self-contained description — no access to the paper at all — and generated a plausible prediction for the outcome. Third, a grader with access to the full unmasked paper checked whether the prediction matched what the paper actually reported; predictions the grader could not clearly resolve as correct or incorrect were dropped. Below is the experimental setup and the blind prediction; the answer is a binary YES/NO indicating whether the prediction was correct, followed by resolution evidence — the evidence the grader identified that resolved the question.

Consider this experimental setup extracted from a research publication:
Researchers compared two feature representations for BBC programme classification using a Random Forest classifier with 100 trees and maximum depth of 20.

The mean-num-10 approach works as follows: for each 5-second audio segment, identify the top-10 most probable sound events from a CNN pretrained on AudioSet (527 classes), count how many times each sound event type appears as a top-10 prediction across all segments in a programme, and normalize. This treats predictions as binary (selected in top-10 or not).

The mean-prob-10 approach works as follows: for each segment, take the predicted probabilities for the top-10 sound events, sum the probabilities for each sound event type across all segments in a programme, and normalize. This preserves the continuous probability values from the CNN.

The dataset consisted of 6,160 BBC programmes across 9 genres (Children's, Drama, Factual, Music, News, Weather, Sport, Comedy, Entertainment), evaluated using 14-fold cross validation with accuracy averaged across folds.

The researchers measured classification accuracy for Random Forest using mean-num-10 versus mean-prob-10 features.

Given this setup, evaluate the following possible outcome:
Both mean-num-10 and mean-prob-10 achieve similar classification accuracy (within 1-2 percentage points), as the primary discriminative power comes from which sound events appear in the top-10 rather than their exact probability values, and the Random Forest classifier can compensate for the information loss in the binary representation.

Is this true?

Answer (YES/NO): YES